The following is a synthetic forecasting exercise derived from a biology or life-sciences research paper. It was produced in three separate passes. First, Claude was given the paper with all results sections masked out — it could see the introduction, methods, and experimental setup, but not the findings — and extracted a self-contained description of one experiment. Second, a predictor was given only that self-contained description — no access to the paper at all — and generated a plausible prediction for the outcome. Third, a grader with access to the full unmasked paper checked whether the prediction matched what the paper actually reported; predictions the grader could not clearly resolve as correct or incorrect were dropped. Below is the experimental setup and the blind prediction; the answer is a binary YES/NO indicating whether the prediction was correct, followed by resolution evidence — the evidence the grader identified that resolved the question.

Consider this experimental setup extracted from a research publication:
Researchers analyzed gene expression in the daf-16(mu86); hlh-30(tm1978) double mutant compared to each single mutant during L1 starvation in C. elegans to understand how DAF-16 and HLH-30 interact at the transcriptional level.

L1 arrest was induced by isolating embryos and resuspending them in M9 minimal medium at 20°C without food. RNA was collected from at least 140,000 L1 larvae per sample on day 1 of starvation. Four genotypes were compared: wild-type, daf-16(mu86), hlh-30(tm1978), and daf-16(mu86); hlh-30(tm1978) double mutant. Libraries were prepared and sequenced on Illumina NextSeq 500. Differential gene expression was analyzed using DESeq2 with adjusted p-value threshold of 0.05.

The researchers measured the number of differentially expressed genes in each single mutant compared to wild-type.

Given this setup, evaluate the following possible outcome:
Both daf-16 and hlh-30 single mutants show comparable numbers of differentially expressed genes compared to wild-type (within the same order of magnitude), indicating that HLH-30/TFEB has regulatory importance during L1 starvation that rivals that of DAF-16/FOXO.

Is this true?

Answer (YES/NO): NO